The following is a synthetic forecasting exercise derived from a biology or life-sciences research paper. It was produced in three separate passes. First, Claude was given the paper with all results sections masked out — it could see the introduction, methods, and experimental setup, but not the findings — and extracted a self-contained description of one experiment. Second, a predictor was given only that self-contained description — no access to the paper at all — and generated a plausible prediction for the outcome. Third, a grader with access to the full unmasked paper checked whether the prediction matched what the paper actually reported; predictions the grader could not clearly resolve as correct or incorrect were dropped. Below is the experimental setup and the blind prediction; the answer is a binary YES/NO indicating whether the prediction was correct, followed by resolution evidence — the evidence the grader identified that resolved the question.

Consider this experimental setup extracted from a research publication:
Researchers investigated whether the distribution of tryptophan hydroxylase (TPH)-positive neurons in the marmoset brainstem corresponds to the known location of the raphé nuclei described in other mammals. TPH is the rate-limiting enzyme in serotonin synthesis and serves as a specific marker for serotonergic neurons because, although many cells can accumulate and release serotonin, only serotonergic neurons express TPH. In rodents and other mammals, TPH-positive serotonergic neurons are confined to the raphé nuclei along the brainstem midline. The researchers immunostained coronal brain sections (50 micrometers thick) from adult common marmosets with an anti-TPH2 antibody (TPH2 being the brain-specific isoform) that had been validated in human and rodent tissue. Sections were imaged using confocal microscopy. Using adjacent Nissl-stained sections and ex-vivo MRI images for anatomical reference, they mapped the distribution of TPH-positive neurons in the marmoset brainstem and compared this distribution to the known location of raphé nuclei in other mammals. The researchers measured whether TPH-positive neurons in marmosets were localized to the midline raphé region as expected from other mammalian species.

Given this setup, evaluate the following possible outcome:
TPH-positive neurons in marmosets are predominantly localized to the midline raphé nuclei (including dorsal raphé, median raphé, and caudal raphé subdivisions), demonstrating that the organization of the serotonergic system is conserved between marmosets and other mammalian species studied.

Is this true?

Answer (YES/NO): YES